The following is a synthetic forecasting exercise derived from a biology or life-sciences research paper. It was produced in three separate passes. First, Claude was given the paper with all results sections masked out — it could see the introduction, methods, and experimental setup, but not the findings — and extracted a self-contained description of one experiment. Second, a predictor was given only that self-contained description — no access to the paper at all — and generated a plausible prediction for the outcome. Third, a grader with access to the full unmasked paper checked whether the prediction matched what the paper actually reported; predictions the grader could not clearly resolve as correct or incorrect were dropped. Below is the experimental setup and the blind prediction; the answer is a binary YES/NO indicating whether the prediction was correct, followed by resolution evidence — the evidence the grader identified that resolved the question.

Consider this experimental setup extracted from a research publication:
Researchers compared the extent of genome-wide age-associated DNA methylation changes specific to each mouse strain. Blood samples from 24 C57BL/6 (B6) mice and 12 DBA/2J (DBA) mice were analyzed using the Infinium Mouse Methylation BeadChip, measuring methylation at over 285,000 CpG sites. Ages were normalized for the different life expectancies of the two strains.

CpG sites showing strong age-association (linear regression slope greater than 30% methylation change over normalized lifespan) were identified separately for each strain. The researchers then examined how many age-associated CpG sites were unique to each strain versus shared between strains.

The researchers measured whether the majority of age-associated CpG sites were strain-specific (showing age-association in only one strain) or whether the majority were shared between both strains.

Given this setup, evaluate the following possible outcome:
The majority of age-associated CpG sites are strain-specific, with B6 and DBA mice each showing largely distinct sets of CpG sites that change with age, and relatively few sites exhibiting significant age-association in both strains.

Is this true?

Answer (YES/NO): YES